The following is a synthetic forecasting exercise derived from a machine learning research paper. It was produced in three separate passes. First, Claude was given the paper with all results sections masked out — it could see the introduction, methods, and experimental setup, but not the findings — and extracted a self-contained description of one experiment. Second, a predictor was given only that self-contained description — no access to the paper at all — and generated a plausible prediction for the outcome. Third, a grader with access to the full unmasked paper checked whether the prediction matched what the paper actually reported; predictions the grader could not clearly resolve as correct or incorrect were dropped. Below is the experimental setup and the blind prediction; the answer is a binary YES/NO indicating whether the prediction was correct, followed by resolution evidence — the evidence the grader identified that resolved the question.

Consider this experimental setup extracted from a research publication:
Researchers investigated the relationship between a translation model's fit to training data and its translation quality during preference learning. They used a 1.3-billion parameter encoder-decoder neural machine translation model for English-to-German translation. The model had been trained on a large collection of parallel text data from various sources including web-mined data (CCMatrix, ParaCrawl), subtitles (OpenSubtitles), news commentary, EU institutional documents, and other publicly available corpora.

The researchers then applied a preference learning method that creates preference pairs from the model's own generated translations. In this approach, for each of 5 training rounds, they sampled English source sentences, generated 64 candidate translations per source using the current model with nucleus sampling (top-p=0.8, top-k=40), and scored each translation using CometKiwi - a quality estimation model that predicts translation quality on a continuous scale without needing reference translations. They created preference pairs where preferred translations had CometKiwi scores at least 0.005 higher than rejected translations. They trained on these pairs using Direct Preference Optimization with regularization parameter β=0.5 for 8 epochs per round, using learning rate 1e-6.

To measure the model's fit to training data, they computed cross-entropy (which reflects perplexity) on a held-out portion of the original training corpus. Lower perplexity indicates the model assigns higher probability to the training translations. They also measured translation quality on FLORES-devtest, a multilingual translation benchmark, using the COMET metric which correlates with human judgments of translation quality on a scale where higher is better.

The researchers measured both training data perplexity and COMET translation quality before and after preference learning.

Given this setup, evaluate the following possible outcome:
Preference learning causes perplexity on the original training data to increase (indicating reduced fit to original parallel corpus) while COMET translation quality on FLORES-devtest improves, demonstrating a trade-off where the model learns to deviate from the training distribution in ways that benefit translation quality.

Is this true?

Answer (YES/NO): YES